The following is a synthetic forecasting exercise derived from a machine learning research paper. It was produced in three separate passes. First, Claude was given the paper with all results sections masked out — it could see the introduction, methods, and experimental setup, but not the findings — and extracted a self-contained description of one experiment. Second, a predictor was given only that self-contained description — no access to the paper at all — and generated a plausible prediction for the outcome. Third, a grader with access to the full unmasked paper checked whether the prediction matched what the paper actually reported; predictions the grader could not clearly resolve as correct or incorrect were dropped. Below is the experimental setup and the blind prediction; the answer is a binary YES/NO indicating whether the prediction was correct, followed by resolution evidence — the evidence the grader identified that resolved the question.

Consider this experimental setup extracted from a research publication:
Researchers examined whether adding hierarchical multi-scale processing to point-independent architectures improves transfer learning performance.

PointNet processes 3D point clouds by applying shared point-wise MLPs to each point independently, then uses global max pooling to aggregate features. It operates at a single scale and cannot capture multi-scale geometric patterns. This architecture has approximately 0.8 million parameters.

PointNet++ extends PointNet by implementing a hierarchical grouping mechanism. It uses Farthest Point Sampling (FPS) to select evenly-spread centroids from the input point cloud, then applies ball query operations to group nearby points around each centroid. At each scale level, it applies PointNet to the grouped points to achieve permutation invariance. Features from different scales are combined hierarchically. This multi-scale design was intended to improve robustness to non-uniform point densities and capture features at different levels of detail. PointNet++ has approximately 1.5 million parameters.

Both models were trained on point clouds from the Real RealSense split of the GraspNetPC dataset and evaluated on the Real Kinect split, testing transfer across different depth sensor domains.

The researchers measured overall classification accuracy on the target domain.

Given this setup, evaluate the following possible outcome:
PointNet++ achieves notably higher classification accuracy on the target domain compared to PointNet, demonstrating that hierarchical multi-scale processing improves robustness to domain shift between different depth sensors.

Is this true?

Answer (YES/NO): YES